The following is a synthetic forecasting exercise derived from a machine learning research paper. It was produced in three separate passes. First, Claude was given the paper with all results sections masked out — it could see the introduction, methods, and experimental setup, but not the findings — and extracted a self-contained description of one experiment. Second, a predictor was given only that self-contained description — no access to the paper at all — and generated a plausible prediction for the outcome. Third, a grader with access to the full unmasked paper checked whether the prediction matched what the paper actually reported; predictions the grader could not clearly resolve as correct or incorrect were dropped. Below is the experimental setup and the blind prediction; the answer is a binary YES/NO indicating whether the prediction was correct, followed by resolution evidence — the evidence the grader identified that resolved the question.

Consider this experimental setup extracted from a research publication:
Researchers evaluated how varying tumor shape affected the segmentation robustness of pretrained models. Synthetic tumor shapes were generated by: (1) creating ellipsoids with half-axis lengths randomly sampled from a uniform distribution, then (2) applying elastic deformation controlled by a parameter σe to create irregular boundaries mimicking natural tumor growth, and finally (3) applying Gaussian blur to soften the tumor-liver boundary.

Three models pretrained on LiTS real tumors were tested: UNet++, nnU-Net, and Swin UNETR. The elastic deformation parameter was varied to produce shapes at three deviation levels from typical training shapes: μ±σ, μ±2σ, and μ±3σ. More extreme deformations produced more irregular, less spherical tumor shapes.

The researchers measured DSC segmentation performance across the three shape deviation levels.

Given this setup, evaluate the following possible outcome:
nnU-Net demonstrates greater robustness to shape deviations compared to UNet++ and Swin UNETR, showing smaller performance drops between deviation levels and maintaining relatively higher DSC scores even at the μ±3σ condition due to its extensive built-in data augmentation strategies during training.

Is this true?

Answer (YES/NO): NO